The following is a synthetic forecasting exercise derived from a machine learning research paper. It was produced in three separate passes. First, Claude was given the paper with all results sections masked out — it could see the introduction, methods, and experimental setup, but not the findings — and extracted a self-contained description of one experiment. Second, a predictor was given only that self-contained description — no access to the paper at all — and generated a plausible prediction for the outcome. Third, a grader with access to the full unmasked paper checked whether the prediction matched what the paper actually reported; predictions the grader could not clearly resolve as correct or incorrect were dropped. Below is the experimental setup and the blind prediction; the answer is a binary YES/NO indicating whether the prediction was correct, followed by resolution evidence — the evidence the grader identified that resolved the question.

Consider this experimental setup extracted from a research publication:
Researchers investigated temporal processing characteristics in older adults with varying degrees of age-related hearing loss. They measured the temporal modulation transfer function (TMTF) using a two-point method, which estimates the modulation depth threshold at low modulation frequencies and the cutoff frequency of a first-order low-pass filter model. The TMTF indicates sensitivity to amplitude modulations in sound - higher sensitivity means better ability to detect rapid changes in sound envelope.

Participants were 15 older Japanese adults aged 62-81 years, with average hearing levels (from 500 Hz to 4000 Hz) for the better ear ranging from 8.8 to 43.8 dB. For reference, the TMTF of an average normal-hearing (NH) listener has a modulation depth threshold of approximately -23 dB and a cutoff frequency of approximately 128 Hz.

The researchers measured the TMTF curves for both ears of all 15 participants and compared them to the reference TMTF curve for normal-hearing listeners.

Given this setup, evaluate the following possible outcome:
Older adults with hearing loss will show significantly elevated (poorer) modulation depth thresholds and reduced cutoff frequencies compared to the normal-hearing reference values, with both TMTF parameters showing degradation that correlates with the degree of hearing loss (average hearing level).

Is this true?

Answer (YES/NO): NO